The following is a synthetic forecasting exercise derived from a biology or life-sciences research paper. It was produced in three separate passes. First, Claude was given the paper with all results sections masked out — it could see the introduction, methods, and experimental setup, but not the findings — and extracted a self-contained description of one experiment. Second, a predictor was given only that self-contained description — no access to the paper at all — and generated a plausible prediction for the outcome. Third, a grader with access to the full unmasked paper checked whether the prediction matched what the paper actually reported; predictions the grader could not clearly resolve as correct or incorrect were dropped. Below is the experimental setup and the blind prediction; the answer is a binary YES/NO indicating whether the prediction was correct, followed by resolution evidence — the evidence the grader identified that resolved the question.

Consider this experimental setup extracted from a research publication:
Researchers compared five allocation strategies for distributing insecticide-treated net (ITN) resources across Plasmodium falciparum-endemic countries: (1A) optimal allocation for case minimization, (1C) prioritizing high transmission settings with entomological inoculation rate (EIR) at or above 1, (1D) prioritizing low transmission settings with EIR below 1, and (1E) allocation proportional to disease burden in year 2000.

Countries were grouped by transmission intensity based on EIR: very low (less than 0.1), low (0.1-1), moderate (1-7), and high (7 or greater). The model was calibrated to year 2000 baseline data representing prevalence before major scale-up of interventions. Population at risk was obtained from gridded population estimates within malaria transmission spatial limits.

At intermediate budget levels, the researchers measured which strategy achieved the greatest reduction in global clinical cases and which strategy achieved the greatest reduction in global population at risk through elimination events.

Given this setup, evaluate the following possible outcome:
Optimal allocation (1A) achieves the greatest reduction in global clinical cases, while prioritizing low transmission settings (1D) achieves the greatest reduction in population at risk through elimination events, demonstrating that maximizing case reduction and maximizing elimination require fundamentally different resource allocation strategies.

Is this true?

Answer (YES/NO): YES